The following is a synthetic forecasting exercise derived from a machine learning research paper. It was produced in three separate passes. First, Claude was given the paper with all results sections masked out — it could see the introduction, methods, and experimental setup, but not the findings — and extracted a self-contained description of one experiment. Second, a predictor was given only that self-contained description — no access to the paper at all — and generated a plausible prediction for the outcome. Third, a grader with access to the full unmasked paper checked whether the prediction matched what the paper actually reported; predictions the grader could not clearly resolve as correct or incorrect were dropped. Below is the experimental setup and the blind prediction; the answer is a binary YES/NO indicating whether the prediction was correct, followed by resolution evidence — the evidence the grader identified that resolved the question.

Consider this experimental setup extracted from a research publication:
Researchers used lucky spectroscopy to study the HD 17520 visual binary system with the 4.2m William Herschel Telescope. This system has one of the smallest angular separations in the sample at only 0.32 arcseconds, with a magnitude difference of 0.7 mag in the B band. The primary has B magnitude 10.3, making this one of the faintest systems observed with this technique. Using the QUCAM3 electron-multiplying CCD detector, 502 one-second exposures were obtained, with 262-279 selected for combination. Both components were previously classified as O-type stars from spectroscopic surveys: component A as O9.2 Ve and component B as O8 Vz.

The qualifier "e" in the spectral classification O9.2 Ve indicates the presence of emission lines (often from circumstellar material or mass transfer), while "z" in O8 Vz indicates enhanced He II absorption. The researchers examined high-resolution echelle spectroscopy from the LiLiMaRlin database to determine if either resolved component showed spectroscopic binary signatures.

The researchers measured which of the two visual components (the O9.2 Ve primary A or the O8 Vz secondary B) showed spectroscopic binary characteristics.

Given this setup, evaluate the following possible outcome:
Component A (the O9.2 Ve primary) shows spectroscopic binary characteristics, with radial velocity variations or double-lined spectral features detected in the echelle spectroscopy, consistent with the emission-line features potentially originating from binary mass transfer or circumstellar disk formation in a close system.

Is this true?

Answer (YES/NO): YES